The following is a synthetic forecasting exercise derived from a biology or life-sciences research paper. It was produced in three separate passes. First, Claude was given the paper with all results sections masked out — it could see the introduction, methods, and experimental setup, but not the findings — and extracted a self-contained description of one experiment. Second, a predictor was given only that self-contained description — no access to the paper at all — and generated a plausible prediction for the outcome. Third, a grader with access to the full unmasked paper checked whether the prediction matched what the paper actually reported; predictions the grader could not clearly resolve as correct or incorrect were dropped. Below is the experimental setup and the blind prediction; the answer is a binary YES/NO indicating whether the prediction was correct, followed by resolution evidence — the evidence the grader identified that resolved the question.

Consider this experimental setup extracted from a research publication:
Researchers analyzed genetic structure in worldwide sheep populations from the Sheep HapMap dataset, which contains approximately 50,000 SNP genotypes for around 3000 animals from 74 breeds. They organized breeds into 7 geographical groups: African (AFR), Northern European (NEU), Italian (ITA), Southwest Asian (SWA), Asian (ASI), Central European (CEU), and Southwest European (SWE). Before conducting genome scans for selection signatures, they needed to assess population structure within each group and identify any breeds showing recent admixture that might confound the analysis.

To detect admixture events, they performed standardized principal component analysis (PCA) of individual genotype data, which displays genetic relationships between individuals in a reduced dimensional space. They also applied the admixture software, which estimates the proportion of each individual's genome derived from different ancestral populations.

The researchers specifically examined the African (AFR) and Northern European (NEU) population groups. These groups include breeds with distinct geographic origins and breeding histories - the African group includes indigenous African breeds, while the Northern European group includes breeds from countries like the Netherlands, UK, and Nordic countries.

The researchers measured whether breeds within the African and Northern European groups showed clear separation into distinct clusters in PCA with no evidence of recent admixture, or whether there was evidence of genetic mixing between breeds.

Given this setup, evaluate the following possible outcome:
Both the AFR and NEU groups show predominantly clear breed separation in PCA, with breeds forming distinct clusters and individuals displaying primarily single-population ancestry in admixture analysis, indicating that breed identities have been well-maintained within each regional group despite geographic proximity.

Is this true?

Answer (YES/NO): YES